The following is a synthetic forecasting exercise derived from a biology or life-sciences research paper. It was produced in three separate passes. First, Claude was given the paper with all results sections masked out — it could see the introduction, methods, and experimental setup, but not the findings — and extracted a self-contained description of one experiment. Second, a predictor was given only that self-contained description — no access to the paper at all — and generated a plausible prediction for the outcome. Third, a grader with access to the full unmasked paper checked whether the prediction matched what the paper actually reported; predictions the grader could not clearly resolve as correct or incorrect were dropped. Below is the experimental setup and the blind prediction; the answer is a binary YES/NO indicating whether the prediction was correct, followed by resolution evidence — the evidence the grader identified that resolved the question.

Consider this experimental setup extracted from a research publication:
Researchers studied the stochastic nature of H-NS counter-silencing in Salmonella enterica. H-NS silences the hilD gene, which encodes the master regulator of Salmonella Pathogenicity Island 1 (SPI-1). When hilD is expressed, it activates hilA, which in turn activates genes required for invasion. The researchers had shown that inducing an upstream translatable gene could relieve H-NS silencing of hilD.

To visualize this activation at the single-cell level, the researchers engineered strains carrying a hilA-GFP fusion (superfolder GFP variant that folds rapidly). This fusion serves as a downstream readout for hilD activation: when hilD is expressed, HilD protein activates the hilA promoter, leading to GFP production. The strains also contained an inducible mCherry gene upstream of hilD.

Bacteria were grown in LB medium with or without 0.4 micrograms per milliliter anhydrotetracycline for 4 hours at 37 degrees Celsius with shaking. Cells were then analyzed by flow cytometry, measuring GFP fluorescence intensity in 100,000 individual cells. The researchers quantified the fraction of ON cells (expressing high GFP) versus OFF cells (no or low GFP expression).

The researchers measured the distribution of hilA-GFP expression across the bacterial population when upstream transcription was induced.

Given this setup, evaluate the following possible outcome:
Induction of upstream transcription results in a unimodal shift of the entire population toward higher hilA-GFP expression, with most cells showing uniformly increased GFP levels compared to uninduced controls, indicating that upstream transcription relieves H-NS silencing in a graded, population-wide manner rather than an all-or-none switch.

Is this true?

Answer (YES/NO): NO